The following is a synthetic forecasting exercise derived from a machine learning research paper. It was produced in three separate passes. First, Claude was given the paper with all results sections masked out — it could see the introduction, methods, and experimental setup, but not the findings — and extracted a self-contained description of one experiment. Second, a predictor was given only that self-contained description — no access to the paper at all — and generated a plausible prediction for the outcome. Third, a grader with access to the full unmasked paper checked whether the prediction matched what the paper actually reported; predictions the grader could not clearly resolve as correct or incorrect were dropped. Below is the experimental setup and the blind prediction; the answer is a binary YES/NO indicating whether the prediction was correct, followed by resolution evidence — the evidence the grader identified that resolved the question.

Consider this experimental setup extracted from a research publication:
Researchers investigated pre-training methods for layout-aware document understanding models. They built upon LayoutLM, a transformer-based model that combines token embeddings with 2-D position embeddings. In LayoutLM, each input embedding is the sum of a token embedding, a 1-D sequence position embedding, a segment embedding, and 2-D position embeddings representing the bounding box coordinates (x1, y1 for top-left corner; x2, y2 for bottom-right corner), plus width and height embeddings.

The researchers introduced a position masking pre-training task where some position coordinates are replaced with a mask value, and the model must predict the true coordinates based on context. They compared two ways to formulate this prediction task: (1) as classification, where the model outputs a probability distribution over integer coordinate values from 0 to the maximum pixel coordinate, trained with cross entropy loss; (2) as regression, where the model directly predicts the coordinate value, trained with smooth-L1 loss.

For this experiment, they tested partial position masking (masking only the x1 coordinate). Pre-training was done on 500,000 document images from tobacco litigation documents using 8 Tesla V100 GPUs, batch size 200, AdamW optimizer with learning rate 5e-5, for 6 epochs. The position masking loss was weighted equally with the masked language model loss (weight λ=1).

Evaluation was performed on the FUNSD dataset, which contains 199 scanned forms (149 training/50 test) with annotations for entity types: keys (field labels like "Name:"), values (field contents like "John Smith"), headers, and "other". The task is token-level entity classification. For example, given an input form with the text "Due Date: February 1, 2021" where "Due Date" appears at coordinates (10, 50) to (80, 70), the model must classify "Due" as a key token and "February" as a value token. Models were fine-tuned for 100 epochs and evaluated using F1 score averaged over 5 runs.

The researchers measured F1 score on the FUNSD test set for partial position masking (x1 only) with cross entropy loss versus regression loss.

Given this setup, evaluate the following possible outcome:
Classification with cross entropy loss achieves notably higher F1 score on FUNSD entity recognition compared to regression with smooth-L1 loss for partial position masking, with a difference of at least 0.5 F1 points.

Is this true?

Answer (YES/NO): YES